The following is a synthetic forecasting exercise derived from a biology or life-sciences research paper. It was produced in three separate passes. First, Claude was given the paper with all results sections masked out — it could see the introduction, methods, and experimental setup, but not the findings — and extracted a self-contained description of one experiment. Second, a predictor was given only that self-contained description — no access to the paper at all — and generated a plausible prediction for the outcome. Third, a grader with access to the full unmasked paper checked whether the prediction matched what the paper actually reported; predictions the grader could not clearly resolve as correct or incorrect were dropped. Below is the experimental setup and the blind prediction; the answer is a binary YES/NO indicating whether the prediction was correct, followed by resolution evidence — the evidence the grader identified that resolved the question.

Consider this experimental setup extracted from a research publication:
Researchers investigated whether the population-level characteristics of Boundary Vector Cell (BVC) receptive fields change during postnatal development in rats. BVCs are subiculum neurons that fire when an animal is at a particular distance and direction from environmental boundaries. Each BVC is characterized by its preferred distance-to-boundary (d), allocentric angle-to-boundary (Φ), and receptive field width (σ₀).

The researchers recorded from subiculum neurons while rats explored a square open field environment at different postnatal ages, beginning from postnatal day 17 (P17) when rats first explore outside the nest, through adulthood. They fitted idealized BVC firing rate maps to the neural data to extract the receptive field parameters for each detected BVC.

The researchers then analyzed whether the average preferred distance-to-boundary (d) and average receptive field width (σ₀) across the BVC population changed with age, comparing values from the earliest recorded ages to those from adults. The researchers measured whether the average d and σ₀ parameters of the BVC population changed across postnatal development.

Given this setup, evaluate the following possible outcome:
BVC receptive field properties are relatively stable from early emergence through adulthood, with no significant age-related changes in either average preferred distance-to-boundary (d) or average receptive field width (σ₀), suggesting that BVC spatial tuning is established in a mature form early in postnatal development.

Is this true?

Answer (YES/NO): YES